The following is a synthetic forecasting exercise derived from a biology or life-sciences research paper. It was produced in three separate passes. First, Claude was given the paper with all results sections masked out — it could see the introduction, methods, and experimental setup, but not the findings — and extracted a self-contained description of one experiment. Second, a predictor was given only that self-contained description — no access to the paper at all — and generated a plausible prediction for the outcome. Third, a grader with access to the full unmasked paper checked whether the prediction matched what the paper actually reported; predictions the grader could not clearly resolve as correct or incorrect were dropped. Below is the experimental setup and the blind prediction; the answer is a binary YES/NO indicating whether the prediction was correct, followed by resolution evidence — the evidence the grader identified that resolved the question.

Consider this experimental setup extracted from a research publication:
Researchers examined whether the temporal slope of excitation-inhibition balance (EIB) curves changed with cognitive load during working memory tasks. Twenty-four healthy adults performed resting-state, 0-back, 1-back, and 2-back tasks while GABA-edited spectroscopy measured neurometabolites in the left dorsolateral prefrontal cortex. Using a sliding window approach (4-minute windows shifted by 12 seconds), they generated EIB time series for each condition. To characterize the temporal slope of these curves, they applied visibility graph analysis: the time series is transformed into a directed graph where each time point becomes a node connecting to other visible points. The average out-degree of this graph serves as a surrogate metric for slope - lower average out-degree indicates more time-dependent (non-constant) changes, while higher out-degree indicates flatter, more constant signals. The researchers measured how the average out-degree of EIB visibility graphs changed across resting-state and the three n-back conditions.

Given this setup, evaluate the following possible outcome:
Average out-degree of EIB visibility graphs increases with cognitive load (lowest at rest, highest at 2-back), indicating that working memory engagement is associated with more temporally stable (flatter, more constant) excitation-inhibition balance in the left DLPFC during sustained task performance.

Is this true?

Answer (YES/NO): NO